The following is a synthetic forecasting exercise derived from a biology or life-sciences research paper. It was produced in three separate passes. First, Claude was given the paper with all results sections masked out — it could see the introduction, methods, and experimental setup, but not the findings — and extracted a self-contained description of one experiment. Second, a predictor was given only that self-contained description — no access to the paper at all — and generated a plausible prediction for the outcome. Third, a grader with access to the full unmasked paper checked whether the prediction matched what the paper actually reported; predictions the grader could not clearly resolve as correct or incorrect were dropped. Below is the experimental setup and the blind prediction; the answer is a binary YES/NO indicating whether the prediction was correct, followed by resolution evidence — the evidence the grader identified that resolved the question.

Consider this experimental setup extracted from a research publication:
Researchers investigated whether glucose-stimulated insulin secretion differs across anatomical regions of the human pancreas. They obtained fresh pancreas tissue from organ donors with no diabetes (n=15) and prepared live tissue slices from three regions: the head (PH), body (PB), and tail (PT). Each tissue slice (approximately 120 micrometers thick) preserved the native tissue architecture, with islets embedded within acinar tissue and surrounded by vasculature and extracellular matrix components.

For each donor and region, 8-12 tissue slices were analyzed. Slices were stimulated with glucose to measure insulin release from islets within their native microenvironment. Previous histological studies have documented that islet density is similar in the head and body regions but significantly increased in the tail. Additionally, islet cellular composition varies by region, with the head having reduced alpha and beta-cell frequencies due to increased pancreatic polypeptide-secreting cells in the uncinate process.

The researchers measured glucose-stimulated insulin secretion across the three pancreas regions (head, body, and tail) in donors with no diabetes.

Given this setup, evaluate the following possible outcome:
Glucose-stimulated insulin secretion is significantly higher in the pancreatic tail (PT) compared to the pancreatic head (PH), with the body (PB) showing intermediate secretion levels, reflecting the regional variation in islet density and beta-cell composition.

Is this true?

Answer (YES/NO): NO